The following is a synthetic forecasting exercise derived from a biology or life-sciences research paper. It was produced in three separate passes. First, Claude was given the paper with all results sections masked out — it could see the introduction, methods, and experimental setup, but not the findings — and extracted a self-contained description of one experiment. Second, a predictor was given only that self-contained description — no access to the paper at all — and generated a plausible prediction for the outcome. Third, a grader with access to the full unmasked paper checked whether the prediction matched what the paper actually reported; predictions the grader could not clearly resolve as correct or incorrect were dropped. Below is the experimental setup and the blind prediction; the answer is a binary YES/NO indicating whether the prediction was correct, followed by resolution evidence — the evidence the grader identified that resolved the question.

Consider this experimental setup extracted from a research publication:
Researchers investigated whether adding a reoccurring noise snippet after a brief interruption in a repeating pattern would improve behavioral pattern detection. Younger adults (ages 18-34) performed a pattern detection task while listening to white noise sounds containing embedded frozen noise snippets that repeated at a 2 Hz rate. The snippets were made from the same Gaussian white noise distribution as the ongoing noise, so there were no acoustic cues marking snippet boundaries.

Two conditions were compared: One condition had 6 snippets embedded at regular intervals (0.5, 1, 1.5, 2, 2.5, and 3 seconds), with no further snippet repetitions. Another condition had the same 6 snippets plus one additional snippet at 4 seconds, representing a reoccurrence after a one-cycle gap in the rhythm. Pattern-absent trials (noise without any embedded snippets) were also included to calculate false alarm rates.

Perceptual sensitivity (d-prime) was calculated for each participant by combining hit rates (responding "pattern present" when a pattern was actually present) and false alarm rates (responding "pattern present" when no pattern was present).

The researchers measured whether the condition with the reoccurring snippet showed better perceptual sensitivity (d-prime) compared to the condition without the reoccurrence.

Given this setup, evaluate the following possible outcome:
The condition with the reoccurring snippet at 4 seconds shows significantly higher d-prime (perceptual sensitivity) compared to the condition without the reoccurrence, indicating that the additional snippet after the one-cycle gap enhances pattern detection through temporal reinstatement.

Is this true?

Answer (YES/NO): NO